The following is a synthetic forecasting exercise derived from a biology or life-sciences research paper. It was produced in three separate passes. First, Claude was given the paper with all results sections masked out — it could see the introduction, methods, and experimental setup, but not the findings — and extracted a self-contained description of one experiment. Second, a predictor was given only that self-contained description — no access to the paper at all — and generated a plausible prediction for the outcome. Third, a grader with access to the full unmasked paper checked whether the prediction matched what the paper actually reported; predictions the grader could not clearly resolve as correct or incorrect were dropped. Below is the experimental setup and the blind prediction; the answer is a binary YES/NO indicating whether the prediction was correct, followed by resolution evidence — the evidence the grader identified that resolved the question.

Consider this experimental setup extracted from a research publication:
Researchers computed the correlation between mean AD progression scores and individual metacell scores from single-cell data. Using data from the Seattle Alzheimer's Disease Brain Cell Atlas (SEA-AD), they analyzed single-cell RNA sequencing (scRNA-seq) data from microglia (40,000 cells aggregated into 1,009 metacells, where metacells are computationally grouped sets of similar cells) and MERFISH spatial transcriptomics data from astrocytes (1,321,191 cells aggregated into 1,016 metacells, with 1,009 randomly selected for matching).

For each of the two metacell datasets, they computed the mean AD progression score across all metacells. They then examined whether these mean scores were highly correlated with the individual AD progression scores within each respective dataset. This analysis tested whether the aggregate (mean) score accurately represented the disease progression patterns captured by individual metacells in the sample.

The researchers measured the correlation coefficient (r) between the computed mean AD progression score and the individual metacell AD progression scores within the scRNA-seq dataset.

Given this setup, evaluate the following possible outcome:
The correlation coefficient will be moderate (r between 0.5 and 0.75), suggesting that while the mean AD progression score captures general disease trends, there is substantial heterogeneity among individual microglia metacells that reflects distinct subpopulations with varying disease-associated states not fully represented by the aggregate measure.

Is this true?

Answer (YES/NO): NO